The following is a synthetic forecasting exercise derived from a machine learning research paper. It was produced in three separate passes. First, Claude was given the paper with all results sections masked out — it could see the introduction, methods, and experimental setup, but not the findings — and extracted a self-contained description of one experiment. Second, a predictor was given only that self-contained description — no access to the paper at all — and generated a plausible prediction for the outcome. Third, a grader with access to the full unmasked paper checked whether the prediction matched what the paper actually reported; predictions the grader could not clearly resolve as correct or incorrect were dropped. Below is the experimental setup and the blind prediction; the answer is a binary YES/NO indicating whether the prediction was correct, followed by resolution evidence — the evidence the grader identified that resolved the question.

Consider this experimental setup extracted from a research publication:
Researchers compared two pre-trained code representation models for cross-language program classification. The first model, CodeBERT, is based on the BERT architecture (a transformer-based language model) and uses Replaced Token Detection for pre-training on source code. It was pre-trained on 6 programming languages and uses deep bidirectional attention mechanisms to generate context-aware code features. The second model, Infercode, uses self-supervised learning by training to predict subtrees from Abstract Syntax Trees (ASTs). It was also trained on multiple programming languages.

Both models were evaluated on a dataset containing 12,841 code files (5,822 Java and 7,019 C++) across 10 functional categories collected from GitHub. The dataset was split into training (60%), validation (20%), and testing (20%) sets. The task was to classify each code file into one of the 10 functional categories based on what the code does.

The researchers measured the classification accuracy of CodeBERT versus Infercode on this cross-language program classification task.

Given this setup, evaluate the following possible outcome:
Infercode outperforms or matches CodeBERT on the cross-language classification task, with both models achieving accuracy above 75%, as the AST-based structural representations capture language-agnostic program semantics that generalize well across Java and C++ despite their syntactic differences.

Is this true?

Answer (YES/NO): NO